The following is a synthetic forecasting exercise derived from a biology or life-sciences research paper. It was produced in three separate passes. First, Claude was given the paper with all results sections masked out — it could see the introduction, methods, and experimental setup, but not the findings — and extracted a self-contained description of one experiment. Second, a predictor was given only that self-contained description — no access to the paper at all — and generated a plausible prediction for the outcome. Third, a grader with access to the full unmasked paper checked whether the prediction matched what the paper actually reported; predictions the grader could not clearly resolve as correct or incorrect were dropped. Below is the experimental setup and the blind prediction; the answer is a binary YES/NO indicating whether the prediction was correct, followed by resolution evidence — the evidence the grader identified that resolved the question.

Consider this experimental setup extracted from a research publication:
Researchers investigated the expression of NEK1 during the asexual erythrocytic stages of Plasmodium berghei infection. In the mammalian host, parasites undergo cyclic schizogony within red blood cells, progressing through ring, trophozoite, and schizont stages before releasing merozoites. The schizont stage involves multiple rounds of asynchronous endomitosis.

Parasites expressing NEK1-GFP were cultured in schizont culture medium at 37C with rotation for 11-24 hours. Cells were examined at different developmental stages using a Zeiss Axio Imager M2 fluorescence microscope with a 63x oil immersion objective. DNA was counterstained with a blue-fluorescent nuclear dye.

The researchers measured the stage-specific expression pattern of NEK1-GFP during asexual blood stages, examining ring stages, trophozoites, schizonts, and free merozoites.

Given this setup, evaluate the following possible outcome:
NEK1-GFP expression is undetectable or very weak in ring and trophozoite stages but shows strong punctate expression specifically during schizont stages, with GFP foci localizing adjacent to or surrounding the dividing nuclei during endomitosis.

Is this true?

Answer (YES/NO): NO